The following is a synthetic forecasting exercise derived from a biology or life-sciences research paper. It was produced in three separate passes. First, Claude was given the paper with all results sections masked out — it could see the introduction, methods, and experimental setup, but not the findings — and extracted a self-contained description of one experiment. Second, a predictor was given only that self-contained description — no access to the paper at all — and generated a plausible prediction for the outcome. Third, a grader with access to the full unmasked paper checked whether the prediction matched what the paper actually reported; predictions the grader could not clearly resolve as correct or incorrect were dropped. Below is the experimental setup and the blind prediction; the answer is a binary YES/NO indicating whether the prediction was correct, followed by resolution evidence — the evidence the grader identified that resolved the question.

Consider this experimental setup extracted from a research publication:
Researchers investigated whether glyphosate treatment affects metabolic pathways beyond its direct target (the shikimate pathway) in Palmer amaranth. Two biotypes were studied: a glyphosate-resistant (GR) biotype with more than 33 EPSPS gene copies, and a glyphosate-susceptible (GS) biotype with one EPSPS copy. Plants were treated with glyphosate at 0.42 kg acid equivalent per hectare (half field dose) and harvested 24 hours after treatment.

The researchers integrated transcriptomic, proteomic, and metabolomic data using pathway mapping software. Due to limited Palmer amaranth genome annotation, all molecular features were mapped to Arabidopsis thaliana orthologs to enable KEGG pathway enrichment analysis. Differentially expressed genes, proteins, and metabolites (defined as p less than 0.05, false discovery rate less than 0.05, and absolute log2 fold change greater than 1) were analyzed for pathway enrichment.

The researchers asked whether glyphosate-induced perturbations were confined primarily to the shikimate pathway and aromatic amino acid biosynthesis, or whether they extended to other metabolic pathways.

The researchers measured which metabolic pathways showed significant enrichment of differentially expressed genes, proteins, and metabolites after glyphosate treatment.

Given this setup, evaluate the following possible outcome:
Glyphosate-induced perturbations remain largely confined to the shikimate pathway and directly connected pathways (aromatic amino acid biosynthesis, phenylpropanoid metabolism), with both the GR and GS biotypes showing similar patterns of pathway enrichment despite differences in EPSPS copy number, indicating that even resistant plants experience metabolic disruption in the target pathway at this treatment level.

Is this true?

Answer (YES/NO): NO